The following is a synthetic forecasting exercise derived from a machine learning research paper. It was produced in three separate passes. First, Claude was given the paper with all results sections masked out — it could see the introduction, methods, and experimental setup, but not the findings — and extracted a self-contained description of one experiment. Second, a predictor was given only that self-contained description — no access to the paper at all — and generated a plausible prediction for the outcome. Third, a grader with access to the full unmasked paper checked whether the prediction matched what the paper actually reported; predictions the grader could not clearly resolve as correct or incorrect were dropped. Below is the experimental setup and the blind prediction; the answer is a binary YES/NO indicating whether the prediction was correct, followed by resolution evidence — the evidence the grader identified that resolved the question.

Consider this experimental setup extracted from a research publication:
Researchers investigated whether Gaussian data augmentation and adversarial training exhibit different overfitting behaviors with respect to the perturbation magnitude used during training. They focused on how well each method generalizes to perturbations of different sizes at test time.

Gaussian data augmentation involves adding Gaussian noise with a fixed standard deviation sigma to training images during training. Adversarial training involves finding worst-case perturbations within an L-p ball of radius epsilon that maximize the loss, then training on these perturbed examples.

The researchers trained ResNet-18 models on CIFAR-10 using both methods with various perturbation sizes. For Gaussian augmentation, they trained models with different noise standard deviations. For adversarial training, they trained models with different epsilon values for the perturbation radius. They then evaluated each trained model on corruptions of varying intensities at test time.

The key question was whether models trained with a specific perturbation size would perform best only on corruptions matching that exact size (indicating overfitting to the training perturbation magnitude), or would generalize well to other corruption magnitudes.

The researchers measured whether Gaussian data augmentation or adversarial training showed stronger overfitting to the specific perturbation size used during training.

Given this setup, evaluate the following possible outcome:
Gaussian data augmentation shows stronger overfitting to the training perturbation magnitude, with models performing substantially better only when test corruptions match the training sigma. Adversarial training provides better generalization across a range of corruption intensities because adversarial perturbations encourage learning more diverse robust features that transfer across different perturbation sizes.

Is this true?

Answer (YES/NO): YES